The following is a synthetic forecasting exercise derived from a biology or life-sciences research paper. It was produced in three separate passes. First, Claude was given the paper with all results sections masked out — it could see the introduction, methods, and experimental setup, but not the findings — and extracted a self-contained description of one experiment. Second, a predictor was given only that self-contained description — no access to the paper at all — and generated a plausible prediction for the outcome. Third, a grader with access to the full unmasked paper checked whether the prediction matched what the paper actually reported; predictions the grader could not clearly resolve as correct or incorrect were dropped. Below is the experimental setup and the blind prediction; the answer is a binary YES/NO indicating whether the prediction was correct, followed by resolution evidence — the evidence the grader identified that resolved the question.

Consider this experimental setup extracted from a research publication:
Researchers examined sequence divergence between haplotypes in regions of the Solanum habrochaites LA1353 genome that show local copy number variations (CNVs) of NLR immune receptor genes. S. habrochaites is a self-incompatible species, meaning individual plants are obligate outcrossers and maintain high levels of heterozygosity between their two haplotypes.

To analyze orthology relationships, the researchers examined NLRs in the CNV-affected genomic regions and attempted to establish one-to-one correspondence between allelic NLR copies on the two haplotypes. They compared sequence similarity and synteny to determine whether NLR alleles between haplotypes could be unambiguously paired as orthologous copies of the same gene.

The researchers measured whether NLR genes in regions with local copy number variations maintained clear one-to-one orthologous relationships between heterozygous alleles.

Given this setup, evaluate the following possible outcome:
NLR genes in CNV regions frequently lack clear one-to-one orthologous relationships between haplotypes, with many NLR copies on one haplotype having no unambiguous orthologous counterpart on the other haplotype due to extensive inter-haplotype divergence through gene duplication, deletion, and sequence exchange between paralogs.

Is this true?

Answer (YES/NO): YES